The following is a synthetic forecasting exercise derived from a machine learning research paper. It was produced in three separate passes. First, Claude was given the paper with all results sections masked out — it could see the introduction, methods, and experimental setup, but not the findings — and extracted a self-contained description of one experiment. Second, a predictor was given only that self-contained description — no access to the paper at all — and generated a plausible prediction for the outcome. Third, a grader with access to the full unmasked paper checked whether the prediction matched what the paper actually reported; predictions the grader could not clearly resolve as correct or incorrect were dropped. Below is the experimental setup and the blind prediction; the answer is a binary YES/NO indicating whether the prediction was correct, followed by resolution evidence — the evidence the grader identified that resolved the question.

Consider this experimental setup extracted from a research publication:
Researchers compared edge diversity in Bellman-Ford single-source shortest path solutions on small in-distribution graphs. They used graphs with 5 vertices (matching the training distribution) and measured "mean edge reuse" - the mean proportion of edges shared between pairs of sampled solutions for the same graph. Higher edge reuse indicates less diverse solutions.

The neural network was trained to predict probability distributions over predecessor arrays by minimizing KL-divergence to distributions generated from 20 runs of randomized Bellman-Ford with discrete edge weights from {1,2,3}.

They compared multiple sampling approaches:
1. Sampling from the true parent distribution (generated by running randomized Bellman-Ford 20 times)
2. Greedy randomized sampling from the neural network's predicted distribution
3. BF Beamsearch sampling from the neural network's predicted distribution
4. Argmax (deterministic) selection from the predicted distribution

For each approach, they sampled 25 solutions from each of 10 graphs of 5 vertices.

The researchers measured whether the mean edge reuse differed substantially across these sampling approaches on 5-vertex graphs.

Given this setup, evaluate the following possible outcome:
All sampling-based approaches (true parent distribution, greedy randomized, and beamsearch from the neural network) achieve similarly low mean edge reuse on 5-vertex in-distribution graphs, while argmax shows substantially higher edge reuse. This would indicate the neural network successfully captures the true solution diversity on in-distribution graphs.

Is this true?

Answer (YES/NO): NO